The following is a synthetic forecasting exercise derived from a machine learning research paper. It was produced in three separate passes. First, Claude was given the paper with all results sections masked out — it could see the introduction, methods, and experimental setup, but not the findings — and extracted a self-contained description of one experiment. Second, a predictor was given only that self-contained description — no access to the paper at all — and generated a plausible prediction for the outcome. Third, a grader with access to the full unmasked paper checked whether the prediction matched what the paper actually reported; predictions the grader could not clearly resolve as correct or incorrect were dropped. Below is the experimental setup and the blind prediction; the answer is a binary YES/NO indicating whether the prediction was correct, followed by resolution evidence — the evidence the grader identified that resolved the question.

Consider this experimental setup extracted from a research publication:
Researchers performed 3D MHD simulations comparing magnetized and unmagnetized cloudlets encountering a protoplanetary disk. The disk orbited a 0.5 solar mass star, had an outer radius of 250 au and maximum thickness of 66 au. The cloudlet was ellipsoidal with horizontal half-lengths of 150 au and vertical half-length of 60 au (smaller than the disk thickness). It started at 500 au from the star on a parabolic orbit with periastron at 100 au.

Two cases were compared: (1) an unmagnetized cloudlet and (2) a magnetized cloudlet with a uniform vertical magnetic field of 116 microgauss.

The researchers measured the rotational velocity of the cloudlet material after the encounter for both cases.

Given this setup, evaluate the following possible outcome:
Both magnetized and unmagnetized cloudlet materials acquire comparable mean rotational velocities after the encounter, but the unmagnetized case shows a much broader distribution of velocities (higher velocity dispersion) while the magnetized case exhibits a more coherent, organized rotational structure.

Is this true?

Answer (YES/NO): NO